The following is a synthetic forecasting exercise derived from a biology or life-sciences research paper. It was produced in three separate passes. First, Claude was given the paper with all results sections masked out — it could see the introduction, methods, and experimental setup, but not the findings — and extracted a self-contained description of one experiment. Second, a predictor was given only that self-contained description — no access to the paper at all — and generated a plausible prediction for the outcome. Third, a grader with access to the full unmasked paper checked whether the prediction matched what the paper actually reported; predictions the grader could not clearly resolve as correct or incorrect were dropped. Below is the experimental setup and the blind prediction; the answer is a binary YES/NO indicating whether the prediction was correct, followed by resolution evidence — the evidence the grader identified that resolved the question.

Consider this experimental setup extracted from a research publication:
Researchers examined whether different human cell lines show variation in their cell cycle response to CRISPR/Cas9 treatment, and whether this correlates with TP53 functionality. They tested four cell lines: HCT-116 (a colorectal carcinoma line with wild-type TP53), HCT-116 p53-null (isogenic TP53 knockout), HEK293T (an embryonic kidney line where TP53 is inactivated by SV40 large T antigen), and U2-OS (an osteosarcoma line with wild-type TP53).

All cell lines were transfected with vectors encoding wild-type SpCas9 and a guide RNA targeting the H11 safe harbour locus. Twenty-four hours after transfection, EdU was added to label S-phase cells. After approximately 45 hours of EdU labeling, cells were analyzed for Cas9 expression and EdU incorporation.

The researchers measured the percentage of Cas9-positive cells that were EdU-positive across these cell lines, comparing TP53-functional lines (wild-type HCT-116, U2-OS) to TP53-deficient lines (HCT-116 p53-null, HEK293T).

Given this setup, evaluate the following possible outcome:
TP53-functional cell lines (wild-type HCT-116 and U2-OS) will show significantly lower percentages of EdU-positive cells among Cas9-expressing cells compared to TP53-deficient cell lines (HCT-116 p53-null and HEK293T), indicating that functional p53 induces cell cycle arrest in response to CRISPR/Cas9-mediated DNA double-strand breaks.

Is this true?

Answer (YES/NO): NO